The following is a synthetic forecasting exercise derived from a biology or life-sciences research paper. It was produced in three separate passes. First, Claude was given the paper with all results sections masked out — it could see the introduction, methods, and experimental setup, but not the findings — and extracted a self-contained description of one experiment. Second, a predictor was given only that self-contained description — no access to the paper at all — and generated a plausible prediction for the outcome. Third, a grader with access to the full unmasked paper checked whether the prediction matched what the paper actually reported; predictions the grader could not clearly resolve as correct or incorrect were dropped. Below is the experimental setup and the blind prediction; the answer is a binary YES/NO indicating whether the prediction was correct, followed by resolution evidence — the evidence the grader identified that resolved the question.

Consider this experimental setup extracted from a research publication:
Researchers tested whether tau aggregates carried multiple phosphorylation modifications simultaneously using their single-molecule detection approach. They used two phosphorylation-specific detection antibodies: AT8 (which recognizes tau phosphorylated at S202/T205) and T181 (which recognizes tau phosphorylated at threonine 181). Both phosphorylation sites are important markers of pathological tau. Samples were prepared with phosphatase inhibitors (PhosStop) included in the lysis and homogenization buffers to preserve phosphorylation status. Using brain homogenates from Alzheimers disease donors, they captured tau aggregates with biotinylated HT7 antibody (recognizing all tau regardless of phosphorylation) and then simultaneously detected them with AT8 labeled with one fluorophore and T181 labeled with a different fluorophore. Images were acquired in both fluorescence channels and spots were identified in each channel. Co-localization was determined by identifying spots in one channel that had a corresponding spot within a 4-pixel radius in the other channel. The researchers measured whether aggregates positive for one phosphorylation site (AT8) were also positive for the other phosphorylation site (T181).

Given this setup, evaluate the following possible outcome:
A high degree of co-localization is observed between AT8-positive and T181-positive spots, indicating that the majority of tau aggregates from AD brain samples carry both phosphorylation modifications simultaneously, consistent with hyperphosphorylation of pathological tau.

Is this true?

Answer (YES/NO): YES